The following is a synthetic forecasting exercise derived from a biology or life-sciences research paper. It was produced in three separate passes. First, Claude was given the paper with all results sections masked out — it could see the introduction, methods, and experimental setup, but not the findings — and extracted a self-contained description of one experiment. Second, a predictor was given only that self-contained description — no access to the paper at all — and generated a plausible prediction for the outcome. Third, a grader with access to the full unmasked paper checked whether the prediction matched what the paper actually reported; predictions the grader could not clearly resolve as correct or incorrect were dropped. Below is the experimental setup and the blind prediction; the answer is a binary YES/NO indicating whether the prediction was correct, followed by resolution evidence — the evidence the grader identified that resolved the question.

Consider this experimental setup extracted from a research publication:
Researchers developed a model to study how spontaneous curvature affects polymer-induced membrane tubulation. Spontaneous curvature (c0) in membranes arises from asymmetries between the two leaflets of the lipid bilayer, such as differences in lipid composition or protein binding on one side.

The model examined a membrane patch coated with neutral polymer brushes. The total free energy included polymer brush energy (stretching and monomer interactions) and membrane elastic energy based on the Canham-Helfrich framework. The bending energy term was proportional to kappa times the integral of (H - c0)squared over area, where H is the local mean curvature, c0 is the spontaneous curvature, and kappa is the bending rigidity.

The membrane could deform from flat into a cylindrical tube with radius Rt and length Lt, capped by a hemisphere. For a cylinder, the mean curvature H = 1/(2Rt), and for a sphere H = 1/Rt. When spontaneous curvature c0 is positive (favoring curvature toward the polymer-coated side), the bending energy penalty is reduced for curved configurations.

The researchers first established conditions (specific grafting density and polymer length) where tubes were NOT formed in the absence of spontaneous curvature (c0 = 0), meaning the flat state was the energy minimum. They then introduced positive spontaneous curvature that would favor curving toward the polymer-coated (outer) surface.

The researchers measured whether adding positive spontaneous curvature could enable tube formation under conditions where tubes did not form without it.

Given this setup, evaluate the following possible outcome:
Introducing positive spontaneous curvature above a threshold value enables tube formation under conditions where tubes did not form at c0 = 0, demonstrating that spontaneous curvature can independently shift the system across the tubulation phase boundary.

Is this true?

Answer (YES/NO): YES